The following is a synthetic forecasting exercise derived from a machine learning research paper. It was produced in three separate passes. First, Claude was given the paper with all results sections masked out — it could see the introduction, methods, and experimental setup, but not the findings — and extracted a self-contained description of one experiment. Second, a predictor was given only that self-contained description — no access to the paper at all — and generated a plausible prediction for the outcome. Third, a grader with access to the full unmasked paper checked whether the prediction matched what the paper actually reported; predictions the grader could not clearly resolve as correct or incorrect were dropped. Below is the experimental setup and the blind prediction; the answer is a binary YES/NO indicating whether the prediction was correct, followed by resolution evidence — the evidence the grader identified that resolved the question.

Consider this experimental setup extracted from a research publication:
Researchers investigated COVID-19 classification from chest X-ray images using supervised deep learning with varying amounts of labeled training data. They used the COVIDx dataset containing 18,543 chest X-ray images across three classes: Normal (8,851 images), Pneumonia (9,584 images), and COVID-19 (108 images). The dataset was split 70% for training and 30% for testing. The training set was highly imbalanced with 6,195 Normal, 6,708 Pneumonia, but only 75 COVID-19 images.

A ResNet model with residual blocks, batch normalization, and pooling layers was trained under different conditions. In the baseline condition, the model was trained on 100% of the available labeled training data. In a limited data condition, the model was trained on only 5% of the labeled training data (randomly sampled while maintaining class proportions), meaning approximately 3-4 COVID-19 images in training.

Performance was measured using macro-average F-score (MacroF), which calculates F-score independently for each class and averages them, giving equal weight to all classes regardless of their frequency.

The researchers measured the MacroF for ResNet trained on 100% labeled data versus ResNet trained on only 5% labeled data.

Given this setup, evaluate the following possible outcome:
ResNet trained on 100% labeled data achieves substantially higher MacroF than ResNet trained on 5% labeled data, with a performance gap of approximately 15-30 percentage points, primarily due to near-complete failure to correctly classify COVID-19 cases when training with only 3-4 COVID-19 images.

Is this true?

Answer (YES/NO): YES